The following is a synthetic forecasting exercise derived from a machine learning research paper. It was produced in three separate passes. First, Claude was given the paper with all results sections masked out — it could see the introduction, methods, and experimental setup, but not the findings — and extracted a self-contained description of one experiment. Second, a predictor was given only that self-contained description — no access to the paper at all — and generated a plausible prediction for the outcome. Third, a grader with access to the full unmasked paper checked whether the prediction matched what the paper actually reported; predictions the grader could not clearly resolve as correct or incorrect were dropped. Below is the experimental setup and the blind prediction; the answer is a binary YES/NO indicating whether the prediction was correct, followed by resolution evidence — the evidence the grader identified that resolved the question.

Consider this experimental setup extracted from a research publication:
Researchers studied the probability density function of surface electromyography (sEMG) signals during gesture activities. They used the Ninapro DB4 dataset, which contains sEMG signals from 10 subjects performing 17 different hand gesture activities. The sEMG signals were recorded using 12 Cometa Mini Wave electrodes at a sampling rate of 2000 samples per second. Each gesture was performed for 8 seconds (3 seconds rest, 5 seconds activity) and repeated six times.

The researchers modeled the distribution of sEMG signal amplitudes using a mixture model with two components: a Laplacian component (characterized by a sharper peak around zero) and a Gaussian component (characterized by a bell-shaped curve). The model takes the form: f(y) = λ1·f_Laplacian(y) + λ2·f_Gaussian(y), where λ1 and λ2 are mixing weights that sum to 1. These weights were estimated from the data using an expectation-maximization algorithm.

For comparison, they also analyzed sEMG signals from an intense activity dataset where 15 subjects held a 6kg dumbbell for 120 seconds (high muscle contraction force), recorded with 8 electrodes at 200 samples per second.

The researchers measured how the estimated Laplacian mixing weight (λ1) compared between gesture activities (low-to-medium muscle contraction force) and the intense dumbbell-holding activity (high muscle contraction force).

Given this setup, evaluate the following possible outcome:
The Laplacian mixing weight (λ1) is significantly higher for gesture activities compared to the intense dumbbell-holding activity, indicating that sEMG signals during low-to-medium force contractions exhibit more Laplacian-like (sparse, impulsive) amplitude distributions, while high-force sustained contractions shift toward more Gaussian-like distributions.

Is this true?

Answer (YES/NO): YES